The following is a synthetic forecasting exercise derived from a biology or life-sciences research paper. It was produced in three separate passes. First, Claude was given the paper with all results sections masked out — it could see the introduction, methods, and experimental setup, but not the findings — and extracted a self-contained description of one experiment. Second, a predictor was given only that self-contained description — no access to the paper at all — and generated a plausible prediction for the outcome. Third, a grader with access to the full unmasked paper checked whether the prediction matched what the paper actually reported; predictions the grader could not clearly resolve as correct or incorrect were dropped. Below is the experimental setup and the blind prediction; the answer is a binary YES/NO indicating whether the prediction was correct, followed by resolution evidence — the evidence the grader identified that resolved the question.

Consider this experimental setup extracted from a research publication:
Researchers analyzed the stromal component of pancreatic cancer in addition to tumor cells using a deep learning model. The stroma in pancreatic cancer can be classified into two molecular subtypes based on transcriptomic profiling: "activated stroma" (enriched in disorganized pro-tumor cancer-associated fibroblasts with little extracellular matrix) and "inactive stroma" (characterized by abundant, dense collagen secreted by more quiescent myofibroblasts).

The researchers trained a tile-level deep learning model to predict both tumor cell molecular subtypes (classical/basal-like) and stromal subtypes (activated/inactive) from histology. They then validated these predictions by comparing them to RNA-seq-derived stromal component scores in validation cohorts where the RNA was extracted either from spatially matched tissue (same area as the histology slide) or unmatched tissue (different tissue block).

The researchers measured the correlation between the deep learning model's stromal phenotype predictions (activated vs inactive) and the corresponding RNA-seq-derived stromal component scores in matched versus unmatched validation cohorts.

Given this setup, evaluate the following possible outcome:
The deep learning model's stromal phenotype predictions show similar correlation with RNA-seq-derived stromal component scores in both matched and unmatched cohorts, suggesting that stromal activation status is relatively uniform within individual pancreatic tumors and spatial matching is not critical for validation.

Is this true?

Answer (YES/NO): NO